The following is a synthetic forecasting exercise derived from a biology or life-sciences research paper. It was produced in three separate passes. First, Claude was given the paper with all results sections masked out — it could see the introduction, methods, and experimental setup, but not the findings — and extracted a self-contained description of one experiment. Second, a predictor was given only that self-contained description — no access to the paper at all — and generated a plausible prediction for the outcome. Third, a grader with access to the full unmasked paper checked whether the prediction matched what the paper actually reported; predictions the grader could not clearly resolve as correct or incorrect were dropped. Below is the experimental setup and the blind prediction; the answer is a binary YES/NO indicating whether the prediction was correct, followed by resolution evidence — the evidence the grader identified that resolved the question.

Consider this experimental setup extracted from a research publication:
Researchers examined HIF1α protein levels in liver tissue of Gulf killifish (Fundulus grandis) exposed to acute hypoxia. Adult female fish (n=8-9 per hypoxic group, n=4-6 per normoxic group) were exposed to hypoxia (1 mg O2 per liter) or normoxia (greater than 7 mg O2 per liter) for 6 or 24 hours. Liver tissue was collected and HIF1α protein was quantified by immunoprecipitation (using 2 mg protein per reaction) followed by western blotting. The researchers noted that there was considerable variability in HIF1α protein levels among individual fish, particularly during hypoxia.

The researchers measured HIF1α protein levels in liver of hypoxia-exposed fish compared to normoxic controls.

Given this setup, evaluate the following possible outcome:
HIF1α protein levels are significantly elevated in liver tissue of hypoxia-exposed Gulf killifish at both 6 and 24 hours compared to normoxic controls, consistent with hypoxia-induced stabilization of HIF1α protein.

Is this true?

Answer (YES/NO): NO